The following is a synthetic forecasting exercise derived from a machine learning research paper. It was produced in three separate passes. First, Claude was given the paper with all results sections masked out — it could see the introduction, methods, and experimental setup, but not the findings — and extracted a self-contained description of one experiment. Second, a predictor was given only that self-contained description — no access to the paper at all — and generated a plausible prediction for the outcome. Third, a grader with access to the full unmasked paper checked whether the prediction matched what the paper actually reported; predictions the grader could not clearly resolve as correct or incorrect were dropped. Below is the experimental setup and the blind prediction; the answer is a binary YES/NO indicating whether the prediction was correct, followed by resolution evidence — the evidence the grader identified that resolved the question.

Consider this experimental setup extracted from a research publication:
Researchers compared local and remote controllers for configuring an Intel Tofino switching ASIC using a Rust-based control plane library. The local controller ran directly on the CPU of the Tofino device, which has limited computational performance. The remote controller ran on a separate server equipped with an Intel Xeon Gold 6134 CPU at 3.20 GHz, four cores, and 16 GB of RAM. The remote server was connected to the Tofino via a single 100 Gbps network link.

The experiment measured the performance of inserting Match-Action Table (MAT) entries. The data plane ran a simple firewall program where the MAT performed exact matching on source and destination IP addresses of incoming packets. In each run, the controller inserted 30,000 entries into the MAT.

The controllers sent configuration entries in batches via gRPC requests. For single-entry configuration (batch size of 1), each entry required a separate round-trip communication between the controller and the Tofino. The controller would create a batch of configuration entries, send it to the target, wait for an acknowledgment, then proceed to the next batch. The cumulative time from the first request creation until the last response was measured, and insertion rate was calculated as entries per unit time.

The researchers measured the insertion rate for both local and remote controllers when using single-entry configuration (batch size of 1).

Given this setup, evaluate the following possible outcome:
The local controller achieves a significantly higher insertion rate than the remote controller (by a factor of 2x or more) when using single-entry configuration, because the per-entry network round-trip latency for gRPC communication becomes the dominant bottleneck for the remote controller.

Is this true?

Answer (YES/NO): NO